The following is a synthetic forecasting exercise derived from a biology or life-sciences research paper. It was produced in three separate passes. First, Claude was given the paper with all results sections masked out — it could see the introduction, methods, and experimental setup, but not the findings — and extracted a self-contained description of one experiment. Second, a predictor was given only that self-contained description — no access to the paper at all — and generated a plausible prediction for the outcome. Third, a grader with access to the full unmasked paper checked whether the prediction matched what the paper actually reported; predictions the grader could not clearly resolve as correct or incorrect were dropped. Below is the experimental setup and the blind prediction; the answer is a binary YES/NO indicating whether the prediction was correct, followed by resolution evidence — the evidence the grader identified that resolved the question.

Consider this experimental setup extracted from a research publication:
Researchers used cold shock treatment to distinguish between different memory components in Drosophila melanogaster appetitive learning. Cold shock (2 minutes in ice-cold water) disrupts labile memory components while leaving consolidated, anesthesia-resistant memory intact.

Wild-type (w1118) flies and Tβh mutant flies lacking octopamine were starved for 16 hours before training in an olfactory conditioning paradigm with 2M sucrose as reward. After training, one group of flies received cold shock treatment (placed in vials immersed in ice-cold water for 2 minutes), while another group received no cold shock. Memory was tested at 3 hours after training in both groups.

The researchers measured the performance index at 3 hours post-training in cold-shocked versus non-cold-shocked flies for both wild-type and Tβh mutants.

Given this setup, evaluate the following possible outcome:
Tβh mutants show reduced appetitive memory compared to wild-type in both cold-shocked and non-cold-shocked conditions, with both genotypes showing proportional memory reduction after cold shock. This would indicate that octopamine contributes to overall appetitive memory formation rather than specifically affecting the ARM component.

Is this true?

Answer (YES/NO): NO